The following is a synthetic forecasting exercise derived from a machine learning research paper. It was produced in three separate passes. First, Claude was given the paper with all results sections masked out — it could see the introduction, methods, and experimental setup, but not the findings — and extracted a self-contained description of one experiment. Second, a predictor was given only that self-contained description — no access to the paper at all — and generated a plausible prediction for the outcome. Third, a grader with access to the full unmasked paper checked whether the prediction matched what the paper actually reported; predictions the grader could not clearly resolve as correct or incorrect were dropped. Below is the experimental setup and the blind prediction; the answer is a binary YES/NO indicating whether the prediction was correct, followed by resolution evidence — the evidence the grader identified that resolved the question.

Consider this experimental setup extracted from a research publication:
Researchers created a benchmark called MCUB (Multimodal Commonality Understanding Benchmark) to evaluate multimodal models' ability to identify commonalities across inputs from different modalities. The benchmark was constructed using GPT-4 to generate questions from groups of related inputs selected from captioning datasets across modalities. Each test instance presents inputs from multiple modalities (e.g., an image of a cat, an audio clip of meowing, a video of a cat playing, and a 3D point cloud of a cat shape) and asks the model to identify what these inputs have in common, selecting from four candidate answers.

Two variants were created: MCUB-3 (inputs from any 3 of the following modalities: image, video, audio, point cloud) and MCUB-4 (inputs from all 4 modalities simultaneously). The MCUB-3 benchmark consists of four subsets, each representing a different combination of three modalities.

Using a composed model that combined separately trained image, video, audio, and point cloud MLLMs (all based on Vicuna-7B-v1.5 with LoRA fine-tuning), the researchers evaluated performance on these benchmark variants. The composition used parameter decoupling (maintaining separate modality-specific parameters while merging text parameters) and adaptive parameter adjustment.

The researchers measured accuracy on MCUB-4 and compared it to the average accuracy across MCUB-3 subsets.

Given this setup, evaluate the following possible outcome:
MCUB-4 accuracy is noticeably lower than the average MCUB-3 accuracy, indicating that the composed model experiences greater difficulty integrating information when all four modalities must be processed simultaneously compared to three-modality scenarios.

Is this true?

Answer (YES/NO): NO